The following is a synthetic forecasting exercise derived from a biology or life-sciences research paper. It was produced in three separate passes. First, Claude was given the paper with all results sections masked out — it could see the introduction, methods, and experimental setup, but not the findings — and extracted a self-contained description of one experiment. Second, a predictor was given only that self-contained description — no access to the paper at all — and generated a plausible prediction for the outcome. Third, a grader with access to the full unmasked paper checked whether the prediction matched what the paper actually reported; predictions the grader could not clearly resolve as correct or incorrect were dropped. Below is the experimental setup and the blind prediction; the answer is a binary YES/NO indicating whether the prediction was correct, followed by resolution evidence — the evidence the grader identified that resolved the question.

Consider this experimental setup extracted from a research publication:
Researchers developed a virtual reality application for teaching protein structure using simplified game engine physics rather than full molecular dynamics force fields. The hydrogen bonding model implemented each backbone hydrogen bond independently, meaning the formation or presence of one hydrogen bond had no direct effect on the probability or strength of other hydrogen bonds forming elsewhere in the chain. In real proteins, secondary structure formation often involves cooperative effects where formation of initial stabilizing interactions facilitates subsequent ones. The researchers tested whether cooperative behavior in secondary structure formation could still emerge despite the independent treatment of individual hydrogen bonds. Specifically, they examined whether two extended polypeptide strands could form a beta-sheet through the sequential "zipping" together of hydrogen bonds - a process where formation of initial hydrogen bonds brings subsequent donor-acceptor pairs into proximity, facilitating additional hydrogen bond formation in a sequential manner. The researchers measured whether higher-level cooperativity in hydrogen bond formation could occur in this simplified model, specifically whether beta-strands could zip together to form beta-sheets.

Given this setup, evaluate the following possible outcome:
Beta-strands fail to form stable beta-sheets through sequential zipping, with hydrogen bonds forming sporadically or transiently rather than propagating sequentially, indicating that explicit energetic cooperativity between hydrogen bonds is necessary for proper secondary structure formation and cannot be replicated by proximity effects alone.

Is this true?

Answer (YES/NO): NO